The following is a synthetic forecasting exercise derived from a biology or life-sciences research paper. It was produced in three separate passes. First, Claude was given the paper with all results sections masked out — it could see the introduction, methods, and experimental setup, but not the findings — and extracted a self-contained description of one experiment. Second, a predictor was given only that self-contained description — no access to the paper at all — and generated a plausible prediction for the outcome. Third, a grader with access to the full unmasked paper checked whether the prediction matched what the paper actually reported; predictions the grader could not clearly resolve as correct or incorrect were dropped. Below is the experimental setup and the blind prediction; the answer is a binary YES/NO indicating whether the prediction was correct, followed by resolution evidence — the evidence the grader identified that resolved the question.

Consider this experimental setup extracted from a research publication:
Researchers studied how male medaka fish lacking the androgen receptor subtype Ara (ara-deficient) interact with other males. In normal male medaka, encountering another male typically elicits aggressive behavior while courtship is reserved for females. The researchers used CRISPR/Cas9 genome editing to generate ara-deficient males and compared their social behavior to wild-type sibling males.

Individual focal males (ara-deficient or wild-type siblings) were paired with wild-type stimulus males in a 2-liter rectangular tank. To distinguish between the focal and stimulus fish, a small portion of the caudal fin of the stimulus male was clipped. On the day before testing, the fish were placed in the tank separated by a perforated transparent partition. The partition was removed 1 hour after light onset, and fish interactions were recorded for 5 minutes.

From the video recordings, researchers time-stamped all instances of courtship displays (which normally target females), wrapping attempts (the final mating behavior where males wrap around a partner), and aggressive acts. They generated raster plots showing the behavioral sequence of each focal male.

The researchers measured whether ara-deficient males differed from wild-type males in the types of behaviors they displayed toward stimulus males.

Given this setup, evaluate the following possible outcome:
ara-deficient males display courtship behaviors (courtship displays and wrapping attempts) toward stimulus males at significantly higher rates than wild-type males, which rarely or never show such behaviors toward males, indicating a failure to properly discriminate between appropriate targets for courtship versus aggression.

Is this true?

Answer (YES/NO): NO